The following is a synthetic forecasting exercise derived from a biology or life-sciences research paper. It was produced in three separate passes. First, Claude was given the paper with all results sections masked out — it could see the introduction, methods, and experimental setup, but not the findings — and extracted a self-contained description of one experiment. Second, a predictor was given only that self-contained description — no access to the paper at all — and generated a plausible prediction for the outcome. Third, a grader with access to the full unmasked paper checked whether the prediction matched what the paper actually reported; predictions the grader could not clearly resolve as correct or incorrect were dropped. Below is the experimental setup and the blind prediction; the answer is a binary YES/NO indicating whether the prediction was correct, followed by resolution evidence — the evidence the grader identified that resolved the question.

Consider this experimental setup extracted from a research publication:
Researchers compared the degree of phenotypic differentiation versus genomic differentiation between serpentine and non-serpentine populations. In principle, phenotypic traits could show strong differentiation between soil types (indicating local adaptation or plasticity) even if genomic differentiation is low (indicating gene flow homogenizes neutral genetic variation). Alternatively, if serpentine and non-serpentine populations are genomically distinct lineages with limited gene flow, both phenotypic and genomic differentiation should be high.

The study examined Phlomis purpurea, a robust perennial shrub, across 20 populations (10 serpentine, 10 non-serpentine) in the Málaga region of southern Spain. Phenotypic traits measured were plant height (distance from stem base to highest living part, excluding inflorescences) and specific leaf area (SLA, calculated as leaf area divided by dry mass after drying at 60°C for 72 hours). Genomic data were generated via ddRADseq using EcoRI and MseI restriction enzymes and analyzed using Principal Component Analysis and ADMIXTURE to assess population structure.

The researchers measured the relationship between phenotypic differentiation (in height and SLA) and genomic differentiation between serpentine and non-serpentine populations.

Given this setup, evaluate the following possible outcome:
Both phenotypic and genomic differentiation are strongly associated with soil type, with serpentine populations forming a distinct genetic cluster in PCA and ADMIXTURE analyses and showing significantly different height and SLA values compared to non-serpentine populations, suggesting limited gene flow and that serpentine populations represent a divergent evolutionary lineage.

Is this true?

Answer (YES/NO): NO